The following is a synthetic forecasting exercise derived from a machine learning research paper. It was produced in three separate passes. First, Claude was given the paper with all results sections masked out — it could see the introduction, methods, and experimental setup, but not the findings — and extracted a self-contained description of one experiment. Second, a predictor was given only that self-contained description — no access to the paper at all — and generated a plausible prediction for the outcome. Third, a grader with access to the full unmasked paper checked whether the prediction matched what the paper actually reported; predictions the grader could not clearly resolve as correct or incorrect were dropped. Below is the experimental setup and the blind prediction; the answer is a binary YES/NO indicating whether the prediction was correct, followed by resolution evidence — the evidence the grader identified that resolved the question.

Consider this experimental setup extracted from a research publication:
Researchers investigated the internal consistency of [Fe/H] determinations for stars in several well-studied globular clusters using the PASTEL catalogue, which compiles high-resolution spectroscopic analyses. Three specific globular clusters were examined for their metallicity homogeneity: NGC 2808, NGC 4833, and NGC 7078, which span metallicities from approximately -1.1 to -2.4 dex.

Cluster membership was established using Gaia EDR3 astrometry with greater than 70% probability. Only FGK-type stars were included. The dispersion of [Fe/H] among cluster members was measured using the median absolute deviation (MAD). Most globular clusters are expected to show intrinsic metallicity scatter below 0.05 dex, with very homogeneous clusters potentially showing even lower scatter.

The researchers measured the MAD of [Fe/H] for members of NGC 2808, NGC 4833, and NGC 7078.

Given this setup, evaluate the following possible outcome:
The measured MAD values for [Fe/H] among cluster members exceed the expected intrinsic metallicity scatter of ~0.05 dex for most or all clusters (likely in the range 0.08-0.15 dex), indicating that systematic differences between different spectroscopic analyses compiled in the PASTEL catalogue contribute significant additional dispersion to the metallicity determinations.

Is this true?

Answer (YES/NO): NO